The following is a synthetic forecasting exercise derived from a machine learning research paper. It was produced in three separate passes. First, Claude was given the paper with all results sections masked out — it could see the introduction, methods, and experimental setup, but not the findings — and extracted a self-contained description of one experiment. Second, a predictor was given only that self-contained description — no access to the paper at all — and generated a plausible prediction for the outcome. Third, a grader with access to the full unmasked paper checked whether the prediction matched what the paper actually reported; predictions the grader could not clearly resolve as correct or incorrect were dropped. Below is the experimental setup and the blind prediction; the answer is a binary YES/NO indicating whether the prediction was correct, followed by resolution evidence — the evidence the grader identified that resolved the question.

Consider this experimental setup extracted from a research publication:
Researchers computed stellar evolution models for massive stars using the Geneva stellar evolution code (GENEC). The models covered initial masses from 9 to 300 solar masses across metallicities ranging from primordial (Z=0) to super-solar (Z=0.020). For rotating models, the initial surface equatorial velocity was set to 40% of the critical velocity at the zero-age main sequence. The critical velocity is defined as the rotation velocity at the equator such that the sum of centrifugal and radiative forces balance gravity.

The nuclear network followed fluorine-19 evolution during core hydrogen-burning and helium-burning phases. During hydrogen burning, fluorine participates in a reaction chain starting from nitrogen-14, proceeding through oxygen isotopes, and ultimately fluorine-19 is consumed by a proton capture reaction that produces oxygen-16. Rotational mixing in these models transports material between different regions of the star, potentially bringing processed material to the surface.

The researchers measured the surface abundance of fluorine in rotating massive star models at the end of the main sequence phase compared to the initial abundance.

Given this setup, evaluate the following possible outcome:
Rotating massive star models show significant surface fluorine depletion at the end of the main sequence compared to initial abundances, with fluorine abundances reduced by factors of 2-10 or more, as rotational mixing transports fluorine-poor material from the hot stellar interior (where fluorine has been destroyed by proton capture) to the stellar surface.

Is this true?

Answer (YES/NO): NO